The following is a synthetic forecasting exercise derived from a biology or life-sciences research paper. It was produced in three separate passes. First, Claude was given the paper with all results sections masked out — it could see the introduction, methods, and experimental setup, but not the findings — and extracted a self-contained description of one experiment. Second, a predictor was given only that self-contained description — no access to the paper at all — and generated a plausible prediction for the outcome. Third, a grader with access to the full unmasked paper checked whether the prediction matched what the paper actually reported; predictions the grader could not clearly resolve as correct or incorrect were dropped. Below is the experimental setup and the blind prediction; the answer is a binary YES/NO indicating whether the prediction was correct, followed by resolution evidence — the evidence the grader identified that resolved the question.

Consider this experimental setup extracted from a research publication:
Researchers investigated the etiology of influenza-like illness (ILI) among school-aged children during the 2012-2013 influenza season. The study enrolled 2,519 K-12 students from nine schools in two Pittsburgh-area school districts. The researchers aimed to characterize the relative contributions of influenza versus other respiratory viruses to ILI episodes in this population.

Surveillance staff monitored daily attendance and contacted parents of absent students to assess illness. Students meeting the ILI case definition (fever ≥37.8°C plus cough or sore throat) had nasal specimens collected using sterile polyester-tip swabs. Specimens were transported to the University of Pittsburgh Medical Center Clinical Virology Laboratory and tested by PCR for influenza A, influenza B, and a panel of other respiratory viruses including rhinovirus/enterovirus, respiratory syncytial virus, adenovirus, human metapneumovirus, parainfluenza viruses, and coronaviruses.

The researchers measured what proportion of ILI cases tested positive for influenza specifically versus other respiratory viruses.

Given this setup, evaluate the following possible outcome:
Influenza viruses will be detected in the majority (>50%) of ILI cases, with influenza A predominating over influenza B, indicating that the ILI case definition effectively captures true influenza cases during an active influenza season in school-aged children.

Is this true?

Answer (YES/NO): NO